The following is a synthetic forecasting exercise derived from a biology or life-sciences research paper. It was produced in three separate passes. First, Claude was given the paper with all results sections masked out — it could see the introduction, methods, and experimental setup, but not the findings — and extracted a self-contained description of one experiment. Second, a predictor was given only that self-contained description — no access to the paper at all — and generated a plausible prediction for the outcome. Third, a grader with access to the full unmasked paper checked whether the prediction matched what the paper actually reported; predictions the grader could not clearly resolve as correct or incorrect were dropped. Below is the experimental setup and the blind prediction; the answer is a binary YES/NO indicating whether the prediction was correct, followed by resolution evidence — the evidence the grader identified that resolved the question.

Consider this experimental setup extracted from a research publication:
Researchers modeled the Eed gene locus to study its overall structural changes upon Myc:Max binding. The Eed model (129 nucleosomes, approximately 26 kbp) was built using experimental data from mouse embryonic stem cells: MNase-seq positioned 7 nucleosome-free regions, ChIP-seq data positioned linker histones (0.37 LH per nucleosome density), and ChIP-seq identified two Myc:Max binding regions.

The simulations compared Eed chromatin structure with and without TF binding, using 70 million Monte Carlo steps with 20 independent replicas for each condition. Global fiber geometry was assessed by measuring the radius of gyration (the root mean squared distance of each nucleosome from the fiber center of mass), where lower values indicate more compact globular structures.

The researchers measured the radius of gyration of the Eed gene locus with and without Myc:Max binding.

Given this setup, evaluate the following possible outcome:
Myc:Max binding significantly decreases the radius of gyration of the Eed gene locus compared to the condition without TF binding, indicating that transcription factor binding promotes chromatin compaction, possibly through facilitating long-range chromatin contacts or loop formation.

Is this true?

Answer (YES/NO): YES